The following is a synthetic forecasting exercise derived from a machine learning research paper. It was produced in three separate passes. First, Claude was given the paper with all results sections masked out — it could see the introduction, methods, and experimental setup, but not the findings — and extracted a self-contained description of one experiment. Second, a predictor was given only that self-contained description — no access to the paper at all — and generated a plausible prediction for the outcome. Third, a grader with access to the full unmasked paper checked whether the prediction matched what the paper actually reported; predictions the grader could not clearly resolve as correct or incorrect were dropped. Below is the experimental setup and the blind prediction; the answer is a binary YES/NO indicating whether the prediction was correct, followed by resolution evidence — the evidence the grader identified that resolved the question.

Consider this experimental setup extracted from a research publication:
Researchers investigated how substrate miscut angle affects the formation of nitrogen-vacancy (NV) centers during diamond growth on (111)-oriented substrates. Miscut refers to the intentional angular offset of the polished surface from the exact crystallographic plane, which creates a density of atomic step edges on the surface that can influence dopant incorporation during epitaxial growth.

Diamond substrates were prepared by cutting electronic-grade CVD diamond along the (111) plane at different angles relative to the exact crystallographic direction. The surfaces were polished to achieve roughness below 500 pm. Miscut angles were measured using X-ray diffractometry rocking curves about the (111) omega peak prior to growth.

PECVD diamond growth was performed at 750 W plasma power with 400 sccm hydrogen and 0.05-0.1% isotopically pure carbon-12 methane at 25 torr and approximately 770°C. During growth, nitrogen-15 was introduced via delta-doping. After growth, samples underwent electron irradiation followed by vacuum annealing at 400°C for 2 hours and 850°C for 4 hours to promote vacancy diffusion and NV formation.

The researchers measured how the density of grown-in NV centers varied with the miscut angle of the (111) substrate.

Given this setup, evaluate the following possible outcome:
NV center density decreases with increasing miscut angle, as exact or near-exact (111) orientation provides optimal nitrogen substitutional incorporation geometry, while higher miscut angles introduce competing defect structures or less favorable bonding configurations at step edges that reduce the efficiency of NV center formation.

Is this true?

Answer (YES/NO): NO